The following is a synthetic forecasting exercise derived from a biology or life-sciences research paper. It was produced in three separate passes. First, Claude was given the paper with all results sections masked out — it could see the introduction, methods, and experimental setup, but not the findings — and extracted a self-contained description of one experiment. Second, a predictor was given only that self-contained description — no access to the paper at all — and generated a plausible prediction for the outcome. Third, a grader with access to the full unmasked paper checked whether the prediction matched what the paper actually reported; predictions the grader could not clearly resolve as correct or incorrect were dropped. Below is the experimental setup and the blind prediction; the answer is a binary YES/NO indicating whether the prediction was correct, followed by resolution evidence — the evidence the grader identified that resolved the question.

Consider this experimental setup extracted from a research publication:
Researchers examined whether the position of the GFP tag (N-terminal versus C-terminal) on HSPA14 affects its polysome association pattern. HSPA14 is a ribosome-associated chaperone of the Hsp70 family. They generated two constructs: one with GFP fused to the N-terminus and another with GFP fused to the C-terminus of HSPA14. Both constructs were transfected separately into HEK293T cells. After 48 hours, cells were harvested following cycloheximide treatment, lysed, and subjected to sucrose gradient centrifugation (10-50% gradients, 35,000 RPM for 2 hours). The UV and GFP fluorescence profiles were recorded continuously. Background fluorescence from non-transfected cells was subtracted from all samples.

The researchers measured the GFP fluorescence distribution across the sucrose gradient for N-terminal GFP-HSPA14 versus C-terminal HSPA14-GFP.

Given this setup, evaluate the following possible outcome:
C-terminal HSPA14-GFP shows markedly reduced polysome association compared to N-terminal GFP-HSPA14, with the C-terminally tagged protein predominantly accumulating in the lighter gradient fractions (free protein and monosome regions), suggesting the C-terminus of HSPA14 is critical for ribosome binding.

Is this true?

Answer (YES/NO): NO